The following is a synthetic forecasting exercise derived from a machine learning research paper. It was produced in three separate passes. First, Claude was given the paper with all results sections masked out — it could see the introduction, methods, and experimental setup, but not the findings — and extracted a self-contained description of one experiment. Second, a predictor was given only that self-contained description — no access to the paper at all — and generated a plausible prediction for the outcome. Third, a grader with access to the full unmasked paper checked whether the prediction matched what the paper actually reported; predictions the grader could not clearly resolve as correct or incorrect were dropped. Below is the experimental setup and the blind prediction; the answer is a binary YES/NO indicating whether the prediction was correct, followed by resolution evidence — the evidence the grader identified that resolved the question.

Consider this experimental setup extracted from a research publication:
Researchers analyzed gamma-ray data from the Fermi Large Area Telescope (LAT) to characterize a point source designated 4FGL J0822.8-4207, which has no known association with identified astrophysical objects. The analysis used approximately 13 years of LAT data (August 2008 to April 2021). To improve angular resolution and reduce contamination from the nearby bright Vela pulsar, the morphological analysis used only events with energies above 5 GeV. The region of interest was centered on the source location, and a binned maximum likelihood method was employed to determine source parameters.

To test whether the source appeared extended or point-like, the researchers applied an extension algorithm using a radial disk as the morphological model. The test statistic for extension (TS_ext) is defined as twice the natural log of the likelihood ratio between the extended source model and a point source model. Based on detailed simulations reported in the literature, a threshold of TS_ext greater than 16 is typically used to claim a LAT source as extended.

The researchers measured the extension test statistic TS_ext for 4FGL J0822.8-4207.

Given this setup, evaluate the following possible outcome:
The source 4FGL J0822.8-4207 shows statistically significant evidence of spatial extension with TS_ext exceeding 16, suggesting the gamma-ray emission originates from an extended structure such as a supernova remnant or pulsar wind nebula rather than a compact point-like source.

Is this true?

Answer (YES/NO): NO